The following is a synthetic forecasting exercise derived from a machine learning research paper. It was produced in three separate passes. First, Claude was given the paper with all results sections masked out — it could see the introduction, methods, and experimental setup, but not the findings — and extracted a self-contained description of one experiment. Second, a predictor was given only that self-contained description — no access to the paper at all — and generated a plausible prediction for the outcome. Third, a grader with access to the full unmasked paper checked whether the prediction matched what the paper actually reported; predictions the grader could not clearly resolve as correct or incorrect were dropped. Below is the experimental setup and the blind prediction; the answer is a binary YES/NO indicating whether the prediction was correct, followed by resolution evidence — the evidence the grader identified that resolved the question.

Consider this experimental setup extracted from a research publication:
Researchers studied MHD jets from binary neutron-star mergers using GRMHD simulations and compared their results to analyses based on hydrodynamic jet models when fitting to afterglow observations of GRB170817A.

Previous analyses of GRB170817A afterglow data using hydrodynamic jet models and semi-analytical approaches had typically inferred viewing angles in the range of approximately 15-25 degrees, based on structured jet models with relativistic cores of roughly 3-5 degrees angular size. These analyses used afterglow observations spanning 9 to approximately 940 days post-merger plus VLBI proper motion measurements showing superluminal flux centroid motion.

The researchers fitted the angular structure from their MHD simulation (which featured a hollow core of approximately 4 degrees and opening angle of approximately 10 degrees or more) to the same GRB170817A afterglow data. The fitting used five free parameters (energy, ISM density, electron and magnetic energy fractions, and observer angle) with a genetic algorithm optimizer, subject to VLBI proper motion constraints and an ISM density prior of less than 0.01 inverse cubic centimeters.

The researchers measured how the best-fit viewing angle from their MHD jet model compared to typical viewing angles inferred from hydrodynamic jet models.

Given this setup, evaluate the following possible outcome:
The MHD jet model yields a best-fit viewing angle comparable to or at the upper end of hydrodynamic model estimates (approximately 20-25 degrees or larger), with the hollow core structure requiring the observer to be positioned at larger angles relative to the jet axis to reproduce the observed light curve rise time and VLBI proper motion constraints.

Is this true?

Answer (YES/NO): YES